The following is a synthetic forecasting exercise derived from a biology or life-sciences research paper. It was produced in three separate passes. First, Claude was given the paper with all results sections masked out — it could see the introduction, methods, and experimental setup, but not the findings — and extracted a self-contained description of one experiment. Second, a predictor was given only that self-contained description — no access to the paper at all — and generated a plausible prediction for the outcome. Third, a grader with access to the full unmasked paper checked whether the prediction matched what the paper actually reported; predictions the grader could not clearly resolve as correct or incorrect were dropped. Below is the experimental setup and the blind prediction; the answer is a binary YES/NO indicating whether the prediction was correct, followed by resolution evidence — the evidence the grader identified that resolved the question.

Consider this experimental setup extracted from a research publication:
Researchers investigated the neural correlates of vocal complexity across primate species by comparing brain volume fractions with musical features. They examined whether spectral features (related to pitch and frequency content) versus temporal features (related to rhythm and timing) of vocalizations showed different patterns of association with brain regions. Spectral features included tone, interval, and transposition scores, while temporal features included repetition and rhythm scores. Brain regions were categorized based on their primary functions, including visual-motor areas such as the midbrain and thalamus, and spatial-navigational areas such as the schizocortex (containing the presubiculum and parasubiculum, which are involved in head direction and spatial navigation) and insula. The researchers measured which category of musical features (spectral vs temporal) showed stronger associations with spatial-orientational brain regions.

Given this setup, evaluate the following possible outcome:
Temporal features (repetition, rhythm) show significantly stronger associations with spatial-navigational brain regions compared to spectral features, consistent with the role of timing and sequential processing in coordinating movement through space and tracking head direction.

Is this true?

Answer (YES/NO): NO